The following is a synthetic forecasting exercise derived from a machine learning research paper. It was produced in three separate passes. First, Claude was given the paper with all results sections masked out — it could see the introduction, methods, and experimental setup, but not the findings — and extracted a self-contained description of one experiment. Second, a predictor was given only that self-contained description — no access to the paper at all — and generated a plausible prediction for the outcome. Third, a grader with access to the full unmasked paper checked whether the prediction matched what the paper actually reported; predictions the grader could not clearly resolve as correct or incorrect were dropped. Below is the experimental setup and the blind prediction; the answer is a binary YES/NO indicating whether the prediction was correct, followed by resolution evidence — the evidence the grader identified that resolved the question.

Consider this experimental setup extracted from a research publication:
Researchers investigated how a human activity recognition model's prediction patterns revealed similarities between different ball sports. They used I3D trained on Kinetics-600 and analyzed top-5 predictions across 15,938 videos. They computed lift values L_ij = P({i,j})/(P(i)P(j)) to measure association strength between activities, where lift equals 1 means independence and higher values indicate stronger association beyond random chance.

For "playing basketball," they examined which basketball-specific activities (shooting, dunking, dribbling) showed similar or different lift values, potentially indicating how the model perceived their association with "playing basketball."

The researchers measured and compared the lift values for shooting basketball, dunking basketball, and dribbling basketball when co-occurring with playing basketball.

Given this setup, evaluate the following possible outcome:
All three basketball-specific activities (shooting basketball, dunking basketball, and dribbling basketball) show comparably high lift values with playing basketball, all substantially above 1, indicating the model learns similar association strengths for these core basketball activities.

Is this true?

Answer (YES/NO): YES